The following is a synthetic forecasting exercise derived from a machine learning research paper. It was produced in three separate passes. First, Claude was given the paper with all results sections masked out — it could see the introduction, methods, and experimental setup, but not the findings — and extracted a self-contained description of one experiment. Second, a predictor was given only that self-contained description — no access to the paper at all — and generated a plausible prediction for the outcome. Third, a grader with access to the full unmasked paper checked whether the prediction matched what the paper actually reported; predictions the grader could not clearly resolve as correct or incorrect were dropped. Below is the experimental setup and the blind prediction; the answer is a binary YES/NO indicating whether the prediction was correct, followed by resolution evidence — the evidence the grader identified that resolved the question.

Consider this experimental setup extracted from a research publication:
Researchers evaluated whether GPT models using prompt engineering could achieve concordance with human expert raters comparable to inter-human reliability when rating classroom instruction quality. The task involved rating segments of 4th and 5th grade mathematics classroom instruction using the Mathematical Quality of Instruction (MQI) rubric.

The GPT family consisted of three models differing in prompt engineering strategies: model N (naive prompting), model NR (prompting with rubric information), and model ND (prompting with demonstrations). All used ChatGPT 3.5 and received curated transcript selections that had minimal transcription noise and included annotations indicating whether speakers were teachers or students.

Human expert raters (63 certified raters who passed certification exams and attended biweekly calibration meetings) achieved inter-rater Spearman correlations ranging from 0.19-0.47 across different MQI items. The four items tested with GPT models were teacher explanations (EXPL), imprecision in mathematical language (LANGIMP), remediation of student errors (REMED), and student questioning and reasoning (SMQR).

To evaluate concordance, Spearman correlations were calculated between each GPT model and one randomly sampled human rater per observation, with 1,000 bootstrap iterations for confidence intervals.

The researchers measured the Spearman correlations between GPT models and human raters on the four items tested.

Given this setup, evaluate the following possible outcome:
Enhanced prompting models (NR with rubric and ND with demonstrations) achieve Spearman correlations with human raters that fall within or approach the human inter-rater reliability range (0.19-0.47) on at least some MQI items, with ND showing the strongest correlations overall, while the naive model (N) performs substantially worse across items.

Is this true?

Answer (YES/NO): NO